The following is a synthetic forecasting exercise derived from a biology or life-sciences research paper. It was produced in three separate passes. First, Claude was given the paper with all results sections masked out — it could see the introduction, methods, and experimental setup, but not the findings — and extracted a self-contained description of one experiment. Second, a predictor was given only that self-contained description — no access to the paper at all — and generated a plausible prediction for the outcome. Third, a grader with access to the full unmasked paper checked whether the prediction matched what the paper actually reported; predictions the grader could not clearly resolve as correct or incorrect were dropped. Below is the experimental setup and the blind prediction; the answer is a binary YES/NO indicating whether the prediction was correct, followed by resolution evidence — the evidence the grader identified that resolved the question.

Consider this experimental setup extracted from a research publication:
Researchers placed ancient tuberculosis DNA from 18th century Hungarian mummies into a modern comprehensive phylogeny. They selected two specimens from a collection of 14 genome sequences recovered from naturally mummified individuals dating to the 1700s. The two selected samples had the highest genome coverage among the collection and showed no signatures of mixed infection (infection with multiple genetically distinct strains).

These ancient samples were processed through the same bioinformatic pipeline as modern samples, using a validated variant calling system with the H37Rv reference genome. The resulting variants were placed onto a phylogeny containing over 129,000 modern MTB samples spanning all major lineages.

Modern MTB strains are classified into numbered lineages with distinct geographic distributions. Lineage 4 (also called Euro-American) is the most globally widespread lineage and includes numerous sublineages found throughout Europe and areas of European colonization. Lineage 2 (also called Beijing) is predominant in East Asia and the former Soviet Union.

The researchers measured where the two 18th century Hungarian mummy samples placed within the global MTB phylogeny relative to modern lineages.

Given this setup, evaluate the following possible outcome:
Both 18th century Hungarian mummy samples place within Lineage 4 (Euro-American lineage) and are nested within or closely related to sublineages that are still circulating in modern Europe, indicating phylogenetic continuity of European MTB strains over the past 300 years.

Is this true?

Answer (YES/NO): YES